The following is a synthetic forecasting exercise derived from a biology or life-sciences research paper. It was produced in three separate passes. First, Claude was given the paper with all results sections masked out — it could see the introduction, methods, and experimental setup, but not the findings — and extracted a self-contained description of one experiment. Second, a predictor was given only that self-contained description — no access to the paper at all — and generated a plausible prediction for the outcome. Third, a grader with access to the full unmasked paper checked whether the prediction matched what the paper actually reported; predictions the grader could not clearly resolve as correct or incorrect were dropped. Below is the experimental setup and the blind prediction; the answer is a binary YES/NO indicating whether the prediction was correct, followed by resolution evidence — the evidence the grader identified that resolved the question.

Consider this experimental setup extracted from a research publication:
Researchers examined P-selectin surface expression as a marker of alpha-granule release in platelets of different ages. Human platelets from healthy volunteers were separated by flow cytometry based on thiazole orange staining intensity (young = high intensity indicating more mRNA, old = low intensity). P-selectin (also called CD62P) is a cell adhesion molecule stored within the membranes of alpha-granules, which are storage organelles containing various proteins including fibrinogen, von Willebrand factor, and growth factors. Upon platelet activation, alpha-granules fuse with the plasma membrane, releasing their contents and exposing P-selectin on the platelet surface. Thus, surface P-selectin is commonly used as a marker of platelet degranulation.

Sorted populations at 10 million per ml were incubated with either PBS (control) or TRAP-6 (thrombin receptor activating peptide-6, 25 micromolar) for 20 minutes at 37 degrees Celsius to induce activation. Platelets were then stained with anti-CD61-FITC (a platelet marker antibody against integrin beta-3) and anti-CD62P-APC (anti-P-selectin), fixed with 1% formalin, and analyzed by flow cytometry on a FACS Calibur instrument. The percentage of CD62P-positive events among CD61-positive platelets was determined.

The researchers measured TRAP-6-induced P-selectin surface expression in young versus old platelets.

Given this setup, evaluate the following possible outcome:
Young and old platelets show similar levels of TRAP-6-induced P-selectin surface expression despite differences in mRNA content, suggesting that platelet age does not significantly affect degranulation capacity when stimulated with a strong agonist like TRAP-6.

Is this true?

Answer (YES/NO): NO